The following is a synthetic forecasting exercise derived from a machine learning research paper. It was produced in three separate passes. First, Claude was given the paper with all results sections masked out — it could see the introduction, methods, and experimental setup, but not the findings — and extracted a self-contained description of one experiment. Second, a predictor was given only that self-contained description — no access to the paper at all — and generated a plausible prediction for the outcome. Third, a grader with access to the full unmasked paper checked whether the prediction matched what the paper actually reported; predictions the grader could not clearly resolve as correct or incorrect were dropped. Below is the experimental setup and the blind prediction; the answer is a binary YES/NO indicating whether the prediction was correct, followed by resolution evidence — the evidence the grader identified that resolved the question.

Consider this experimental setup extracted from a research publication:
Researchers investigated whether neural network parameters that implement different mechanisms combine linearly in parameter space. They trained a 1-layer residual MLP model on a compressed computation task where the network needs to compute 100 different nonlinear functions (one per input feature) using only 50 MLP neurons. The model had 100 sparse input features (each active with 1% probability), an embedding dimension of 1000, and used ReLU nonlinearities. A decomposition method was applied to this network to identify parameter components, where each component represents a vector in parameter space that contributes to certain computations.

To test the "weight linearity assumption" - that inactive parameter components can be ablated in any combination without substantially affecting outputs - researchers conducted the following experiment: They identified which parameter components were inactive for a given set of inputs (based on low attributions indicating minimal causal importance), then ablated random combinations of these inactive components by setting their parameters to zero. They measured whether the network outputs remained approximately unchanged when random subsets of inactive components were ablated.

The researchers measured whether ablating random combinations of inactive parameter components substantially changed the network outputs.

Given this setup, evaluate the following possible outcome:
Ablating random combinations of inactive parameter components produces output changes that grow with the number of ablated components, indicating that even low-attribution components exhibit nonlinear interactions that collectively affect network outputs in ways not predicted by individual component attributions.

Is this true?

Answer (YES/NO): NO